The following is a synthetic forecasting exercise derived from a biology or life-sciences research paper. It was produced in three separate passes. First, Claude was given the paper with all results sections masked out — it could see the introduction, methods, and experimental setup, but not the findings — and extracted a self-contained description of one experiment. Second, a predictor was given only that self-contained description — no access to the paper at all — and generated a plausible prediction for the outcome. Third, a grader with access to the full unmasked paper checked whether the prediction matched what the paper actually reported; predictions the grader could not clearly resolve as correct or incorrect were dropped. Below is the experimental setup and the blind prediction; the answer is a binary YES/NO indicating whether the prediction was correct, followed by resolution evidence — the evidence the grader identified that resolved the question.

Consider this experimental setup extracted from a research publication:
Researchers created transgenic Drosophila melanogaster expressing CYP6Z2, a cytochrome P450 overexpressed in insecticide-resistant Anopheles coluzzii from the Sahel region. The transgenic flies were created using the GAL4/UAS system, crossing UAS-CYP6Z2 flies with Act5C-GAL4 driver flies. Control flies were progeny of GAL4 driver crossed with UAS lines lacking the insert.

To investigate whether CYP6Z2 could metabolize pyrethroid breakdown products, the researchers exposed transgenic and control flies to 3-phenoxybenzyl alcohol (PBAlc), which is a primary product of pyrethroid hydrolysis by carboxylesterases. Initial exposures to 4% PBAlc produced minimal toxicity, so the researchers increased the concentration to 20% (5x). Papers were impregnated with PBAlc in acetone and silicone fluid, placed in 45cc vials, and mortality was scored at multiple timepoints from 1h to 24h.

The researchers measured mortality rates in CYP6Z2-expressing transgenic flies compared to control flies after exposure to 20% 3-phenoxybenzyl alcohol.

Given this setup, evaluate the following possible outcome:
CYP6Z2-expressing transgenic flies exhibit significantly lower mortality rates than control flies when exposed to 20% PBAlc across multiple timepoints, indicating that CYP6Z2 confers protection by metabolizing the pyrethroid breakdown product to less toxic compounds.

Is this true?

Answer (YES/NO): YES